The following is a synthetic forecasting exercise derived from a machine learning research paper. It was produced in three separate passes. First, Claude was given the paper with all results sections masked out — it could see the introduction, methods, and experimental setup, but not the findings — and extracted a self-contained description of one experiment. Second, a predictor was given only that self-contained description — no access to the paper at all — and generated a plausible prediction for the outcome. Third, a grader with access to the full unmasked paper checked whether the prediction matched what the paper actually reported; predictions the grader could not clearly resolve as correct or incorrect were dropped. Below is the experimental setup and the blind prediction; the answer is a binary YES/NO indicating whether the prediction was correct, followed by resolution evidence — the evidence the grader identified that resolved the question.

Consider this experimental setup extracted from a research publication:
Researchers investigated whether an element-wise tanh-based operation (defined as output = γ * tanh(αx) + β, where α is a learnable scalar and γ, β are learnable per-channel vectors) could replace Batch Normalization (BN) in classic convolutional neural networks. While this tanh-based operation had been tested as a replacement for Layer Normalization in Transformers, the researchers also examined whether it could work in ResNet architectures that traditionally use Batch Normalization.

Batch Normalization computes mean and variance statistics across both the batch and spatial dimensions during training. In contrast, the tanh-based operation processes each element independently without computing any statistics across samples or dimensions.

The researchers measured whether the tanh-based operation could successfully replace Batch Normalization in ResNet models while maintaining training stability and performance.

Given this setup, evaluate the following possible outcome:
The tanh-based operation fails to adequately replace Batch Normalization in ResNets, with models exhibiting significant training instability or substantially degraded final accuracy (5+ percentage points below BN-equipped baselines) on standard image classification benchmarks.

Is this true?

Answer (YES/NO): YES